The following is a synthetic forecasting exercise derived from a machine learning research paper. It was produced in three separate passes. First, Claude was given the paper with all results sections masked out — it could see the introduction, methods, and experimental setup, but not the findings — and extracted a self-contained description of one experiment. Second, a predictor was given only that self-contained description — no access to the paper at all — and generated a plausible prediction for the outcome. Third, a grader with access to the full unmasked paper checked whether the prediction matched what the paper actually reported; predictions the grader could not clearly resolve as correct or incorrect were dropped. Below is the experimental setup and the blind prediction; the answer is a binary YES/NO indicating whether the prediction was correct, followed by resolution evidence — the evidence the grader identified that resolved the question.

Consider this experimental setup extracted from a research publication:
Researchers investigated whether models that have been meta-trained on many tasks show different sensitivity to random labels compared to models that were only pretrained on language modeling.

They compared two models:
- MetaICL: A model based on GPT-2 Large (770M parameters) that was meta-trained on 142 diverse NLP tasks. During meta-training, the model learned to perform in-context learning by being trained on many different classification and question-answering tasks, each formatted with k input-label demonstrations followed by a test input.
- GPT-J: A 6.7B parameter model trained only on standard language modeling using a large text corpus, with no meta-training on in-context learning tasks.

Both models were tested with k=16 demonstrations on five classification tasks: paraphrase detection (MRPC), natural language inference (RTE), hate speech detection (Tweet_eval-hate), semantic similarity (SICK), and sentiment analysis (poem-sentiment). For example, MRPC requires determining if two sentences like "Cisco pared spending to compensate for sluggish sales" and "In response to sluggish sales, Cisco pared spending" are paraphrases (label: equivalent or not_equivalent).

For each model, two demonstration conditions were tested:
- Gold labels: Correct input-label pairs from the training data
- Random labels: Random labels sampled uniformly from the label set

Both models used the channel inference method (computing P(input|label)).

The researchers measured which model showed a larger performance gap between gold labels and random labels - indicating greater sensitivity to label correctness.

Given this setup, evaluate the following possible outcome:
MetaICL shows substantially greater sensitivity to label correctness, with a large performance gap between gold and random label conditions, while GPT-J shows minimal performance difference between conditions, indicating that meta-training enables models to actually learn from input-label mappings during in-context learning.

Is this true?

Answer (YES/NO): NO